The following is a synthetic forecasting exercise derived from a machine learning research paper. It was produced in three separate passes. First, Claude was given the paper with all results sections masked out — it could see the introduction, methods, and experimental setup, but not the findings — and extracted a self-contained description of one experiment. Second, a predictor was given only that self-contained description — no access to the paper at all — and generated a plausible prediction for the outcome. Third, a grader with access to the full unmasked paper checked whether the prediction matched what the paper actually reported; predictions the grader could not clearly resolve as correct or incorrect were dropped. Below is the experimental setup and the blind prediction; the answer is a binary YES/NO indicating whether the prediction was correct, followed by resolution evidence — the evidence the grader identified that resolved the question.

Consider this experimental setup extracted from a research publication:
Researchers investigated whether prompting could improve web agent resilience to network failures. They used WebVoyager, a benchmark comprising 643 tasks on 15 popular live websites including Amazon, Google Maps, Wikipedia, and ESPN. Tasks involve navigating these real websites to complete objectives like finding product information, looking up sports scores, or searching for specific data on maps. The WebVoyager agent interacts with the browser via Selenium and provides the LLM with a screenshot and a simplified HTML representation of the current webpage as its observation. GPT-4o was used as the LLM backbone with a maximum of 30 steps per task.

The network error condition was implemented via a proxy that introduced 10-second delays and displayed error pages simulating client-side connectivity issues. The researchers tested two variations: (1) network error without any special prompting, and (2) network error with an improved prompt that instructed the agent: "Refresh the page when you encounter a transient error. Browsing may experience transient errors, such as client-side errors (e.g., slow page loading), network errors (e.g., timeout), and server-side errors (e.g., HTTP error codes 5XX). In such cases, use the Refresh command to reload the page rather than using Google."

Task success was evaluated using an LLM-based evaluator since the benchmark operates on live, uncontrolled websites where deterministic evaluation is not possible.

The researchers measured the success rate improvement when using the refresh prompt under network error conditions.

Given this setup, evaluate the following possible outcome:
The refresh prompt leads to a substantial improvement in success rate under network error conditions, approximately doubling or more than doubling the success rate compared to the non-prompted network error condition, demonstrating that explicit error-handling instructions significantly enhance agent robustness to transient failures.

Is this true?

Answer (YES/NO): YES